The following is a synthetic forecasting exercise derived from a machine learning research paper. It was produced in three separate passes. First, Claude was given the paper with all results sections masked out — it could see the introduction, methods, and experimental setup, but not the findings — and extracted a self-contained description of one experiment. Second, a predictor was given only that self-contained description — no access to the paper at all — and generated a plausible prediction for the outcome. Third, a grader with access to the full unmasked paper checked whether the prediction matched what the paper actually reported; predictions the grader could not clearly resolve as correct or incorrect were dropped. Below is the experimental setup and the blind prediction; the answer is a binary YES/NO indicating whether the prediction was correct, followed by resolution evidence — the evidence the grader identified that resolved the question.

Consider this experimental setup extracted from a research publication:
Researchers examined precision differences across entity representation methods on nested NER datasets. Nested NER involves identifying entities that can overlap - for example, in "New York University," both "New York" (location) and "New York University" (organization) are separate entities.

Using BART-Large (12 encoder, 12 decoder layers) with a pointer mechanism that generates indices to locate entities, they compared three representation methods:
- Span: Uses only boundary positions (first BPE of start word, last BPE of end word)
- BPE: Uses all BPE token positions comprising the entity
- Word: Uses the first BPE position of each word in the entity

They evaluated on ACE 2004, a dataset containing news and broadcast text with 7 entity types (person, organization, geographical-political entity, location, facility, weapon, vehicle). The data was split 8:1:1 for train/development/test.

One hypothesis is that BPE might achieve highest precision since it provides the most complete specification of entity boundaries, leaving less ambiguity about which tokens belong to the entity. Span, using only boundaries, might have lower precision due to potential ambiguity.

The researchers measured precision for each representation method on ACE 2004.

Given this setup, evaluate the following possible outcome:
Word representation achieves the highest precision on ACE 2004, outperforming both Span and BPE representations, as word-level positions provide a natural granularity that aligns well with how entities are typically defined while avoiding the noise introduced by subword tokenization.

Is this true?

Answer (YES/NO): YES